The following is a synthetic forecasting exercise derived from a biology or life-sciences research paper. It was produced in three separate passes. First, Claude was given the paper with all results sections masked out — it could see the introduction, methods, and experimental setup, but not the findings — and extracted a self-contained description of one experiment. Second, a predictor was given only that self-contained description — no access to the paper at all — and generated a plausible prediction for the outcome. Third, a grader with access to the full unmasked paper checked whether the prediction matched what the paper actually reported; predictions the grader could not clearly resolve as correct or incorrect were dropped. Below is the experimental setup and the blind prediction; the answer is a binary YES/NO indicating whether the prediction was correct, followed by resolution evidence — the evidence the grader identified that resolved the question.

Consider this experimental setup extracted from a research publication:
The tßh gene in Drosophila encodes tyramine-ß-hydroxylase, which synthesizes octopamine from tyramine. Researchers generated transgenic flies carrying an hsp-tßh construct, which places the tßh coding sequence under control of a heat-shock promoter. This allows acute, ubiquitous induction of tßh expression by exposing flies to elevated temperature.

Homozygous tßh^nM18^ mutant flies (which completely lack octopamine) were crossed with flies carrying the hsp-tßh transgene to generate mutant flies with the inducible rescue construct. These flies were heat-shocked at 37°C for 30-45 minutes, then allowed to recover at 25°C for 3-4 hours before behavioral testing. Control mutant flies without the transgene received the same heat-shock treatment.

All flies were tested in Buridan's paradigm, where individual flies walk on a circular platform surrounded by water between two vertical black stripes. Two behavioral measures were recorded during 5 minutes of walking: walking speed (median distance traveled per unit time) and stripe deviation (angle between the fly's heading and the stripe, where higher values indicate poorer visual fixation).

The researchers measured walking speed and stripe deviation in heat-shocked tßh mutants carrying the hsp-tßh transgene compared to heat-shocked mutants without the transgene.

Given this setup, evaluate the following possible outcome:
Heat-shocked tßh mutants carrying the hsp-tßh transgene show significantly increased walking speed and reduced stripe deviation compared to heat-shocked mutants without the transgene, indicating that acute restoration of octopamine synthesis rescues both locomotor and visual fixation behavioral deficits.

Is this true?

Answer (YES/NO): NO